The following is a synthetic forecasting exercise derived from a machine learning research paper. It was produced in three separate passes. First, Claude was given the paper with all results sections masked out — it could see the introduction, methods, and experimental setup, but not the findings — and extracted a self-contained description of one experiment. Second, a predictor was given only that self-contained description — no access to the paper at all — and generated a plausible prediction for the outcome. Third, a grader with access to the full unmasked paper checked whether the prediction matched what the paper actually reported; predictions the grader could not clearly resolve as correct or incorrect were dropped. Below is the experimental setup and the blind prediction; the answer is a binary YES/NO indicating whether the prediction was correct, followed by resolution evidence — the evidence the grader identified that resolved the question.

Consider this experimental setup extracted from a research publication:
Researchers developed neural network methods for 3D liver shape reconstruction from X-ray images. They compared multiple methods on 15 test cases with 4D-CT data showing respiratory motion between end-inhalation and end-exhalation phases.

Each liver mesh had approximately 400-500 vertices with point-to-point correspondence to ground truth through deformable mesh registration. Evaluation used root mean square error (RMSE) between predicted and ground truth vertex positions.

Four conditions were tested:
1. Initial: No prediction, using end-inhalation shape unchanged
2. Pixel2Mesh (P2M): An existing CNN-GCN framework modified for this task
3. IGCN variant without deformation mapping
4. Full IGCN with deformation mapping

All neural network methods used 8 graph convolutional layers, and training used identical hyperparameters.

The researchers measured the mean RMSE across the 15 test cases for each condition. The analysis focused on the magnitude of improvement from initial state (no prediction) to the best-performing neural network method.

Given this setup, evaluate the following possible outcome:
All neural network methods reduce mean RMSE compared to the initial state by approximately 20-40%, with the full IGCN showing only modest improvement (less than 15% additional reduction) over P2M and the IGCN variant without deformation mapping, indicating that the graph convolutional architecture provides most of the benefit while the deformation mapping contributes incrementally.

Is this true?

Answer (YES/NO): NO